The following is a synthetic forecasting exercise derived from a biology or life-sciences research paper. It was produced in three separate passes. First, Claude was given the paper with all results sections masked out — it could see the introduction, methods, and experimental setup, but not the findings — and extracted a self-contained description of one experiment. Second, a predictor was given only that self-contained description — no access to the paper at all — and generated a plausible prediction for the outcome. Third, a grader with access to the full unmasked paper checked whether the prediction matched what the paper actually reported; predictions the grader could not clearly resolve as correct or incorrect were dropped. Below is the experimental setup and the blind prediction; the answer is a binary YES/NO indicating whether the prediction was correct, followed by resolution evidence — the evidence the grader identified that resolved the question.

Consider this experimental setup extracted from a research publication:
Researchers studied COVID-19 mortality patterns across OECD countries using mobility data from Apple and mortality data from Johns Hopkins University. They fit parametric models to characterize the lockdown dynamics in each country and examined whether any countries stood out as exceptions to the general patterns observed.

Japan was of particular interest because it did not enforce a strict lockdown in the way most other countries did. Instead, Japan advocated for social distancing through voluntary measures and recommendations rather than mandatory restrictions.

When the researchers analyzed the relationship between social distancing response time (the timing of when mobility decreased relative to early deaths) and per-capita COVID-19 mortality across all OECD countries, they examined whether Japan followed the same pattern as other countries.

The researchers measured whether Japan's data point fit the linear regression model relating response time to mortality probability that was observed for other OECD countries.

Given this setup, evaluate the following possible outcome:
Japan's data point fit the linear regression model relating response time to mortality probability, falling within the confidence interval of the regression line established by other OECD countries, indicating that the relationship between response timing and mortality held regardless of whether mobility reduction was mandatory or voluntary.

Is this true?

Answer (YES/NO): NO